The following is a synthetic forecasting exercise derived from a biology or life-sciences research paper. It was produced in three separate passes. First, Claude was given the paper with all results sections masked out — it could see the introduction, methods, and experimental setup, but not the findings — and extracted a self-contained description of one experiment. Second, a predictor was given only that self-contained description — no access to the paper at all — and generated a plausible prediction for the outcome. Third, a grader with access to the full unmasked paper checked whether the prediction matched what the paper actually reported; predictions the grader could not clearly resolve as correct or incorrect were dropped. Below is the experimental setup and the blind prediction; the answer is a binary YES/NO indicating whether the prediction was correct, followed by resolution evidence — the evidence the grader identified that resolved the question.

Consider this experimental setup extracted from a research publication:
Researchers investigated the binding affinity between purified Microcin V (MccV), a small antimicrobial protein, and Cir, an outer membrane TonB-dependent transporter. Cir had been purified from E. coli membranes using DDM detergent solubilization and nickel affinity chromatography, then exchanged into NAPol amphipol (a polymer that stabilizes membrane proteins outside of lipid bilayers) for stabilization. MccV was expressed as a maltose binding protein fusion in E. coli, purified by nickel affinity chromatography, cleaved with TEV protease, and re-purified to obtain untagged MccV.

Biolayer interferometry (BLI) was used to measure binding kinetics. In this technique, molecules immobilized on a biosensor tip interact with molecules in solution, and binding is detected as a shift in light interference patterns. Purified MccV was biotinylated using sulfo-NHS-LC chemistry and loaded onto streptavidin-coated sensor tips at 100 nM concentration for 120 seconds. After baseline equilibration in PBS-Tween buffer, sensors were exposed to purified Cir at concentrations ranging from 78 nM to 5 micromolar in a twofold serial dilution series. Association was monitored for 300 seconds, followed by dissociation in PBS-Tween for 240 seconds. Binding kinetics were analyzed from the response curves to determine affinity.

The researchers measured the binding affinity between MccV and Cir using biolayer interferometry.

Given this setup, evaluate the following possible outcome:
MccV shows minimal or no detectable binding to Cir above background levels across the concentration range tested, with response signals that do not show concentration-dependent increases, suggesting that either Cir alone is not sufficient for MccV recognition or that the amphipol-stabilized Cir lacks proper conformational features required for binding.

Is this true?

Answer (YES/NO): NO